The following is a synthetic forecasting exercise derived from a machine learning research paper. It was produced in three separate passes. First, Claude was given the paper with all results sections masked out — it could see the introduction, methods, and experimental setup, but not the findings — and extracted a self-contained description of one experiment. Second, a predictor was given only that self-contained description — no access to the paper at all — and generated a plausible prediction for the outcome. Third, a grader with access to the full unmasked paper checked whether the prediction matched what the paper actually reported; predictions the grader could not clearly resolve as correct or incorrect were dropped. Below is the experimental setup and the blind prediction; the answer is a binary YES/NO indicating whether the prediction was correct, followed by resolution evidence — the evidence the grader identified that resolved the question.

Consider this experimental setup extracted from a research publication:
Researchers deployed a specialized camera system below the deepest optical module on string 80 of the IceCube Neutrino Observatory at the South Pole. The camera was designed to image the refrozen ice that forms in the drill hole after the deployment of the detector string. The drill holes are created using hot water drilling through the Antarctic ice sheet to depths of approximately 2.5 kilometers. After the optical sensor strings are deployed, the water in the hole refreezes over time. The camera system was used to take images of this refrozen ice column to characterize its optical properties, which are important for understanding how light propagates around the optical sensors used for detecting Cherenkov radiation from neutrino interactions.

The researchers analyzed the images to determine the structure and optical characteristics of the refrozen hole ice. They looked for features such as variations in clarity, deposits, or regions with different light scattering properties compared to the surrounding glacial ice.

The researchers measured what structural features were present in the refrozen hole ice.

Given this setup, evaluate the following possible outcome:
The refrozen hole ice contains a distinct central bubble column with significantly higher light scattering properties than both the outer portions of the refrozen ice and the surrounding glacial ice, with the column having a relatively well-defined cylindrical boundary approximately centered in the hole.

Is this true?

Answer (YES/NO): YES